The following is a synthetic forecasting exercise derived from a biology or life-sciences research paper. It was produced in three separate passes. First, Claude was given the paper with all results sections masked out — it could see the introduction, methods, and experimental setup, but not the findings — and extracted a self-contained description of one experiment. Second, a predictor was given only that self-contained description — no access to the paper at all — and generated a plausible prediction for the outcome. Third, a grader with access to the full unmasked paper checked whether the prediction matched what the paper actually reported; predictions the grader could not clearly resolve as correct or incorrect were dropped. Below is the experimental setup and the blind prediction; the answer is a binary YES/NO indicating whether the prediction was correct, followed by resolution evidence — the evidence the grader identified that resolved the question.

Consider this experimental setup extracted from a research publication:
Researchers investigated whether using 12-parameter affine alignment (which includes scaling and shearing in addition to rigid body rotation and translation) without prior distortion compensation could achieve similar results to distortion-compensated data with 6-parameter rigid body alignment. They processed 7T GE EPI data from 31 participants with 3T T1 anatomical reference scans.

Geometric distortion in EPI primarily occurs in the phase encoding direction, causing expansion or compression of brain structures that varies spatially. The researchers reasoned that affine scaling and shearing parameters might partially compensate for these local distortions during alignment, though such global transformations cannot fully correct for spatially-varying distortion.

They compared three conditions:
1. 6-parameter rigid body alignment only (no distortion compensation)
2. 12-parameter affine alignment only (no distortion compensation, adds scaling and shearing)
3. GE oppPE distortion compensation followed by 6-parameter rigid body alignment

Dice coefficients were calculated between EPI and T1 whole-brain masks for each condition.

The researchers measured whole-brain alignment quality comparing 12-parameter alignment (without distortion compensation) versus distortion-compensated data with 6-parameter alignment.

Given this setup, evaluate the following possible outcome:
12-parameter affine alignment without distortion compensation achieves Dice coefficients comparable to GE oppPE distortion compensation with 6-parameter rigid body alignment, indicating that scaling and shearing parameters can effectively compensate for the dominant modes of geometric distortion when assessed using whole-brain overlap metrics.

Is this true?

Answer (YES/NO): NO